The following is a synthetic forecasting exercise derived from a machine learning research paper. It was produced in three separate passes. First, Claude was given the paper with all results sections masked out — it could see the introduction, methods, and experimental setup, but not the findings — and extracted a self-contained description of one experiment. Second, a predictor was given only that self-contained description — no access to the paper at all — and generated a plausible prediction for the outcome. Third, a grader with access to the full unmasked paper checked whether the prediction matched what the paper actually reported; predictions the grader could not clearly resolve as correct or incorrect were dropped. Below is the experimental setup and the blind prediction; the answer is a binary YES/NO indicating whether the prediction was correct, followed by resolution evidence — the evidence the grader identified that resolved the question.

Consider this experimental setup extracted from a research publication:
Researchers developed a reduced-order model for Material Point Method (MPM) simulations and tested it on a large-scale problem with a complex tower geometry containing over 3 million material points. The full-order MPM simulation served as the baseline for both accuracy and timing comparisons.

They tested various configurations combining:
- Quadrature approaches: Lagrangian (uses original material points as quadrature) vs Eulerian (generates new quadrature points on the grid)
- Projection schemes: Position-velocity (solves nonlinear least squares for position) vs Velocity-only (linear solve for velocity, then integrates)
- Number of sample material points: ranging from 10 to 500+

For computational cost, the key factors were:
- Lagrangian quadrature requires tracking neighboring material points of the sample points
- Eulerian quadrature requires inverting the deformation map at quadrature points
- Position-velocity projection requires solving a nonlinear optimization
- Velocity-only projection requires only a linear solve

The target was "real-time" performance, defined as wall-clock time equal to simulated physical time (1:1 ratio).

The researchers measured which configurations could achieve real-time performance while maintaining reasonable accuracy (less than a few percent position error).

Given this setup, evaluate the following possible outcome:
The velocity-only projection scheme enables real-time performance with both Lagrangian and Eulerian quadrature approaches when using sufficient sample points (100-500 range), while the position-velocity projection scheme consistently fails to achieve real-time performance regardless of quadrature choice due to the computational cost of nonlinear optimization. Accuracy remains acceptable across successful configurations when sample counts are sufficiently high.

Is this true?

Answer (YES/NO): NO